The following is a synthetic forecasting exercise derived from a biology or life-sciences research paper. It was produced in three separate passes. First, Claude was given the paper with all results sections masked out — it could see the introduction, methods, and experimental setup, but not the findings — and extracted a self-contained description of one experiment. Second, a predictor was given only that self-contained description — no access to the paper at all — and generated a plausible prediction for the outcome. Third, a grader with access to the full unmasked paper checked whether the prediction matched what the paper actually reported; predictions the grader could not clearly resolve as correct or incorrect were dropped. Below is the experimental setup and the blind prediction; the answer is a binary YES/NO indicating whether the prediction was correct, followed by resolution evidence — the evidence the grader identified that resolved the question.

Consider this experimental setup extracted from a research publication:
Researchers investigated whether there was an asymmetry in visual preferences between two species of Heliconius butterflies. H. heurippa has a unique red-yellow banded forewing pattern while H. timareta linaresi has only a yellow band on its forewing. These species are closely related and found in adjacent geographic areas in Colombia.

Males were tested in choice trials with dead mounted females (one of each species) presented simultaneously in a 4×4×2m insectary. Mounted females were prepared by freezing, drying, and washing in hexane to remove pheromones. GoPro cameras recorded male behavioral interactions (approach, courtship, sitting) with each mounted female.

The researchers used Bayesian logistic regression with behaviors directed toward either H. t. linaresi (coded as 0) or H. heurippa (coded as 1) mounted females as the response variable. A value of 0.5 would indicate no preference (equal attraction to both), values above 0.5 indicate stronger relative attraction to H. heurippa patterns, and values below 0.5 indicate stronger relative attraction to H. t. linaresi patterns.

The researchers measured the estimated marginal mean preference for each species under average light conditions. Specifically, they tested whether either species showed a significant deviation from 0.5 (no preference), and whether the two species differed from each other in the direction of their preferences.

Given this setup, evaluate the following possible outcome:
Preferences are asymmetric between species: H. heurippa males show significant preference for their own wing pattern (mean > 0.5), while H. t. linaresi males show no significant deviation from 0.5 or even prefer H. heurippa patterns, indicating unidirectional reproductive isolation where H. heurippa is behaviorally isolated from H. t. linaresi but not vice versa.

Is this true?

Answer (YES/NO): YES